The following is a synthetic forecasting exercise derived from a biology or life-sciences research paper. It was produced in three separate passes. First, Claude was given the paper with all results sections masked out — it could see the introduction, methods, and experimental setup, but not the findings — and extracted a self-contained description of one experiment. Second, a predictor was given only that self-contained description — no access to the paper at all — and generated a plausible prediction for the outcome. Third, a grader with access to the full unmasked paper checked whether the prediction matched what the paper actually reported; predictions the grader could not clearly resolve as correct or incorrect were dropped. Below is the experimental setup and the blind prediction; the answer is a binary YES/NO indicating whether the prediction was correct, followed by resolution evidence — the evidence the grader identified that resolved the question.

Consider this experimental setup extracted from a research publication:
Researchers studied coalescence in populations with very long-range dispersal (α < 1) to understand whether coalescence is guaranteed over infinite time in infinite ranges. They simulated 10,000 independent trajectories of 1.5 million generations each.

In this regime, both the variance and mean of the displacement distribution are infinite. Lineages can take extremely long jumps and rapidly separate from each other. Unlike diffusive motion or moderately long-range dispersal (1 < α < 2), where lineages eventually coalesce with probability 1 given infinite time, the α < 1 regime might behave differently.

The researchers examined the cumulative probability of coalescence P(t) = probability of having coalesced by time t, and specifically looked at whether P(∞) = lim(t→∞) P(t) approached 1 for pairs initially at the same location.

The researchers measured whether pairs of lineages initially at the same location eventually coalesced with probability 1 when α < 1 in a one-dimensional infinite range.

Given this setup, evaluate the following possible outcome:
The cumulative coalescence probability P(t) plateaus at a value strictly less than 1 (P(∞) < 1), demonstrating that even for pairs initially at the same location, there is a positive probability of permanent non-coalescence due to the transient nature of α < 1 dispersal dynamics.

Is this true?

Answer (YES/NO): YES